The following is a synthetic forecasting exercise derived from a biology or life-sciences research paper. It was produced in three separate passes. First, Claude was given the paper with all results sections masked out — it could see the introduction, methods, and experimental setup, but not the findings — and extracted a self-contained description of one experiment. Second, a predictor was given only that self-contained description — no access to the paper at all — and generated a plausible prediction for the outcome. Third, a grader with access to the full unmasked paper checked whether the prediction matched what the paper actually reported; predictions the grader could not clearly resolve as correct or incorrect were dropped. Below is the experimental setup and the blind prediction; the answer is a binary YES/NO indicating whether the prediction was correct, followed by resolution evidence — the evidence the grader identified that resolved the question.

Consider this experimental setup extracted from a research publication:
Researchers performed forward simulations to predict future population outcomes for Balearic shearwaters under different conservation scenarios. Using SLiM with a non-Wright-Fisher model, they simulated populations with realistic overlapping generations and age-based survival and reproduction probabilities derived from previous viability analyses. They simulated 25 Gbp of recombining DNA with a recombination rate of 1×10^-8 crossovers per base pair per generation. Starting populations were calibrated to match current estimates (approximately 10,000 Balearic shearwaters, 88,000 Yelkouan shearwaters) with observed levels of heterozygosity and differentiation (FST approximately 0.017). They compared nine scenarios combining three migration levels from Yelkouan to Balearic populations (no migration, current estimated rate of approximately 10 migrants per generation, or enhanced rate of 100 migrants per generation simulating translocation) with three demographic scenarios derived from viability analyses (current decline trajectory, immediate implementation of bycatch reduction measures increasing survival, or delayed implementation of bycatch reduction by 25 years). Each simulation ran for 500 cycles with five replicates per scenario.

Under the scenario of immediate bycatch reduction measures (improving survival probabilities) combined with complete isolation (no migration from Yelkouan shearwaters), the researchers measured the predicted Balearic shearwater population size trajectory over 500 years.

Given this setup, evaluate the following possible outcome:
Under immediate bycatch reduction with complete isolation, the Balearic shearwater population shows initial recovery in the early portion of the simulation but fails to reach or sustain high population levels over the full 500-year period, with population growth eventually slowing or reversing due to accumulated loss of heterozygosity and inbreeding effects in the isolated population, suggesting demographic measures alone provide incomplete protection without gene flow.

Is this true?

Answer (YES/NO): NO